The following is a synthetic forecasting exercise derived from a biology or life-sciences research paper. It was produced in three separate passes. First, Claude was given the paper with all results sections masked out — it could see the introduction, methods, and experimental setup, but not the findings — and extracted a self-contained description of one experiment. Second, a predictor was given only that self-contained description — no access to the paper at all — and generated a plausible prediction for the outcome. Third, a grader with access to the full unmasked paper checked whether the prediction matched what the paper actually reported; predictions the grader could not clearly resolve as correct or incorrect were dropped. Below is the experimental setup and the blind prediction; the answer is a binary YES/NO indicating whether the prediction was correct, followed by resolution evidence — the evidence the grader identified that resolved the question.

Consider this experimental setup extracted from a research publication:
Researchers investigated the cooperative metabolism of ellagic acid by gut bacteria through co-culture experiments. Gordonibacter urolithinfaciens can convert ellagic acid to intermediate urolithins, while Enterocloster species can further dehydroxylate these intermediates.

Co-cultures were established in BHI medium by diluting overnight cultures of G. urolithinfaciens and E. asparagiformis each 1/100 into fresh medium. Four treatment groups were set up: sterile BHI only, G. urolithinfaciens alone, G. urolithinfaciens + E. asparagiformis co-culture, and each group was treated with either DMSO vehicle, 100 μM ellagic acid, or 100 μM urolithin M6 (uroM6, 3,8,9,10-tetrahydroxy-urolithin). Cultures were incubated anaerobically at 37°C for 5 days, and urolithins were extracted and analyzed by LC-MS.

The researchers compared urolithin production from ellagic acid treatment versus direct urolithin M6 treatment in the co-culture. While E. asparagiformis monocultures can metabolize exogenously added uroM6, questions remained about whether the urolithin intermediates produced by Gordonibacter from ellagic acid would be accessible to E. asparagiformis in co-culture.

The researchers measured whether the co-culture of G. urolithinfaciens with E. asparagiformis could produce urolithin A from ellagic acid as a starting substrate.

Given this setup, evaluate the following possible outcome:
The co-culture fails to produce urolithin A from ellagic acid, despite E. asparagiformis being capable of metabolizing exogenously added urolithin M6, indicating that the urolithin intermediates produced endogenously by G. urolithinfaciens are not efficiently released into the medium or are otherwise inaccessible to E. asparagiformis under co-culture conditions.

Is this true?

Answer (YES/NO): NO